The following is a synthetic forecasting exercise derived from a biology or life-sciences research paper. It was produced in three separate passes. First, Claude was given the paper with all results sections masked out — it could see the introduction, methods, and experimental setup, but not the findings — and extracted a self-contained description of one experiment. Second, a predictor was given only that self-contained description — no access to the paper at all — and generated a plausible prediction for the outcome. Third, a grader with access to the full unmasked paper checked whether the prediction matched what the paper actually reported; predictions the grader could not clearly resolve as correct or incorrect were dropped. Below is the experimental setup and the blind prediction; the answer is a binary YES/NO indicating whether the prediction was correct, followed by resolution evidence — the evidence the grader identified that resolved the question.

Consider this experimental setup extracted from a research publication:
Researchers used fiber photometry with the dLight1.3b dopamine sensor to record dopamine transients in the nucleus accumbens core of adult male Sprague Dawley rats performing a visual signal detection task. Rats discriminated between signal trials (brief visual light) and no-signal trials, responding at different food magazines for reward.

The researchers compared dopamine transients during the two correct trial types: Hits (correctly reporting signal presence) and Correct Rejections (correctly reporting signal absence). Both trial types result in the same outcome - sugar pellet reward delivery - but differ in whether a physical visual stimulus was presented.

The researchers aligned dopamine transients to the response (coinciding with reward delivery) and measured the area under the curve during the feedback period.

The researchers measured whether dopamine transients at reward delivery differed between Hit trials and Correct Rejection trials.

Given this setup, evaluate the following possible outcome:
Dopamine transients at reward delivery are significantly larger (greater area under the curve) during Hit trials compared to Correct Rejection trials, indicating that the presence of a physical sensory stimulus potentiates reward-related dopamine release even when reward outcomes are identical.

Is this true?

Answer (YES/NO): NO